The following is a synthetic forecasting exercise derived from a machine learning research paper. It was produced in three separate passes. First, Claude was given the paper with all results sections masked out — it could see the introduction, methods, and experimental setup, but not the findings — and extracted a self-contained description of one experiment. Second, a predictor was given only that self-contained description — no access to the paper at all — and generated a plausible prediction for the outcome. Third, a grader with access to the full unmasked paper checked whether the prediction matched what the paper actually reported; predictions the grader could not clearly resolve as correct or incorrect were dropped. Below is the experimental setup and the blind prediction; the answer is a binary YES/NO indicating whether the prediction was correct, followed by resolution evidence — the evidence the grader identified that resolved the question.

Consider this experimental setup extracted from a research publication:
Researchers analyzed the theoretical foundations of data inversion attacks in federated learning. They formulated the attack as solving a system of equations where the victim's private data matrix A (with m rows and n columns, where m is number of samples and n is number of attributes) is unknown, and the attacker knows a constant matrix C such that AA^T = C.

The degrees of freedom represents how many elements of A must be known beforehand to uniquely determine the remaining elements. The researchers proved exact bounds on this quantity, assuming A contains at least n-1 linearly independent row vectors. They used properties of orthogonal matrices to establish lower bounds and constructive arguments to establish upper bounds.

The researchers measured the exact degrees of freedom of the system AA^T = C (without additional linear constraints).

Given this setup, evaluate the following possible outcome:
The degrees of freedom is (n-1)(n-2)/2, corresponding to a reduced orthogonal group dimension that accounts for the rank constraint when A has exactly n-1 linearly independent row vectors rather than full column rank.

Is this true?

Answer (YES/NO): NO